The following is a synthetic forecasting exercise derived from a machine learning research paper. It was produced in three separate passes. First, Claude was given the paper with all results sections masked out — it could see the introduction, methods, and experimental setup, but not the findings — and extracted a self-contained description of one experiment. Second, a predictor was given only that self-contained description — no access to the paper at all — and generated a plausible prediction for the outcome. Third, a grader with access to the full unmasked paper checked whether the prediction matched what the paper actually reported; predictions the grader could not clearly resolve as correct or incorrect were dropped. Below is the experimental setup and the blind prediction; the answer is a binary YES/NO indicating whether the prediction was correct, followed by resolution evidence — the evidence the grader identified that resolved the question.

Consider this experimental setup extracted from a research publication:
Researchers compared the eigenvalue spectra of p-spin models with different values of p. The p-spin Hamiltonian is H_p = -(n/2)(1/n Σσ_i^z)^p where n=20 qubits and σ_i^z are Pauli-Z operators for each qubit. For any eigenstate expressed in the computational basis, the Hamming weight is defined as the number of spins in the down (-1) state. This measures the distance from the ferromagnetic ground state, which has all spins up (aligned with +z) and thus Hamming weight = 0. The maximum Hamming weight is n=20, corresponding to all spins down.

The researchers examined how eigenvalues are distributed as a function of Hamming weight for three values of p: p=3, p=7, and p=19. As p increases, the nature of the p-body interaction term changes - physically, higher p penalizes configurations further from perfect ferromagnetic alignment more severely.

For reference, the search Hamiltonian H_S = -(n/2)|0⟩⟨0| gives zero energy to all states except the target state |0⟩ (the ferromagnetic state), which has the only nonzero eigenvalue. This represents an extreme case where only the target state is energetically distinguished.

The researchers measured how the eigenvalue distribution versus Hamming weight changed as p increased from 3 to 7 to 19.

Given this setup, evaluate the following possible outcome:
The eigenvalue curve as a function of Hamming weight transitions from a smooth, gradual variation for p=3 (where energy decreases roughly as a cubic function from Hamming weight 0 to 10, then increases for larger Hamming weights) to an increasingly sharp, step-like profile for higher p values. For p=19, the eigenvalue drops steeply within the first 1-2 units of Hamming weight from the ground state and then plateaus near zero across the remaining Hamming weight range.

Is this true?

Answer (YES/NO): NO